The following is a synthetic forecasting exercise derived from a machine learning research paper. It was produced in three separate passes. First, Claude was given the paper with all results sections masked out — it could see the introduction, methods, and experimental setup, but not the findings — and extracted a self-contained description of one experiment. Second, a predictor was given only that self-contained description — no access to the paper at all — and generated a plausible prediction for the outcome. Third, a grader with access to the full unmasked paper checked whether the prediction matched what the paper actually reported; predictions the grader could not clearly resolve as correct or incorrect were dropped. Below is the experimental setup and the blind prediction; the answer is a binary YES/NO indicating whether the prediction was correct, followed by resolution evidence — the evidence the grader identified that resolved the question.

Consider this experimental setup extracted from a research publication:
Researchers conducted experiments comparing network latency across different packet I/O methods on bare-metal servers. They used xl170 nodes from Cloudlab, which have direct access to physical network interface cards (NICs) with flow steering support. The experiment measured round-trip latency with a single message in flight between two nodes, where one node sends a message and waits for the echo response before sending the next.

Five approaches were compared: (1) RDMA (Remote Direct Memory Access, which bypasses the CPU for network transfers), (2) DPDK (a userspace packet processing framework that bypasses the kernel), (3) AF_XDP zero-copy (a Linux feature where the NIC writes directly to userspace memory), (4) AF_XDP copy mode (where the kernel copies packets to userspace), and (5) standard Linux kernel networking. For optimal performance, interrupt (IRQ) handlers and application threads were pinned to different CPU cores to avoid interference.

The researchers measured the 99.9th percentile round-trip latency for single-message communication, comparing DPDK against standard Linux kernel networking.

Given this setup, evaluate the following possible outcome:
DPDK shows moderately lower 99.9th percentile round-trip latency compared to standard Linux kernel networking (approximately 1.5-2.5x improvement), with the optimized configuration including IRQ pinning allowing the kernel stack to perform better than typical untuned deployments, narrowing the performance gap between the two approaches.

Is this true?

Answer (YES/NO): NO